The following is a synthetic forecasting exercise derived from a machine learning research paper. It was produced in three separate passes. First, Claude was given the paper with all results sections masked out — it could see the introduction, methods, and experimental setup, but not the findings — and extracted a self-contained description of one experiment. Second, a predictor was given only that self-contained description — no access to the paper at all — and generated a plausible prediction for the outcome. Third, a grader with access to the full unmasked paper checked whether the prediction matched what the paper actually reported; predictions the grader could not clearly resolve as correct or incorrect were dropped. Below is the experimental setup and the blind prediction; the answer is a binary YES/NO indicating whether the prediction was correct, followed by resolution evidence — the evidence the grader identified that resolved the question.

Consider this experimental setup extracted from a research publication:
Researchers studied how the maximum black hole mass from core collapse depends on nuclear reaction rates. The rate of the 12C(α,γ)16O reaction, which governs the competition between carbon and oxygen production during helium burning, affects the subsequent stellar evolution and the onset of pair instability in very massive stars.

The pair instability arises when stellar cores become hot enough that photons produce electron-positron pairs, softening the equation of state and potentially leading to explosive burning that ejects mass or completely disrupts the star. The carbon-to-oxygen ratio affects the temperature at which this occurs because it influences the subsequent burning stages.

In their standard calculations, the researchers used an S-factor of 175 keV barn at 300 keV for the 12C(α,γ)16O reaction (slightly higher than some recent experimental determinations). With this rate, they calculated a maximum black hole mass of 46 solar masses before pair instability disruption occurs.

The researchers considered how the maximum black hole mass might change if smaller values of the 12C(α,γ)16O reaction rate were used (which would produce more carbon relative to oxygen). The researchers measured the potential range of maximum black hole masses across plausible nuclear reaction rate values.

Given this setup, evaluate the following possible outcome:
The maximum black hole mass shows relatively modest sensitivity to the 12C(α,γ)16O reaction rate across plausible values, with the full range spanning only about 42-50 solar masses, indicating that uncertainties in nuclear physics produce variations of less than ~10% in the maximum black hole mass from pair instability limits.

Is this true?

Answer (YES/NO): NO